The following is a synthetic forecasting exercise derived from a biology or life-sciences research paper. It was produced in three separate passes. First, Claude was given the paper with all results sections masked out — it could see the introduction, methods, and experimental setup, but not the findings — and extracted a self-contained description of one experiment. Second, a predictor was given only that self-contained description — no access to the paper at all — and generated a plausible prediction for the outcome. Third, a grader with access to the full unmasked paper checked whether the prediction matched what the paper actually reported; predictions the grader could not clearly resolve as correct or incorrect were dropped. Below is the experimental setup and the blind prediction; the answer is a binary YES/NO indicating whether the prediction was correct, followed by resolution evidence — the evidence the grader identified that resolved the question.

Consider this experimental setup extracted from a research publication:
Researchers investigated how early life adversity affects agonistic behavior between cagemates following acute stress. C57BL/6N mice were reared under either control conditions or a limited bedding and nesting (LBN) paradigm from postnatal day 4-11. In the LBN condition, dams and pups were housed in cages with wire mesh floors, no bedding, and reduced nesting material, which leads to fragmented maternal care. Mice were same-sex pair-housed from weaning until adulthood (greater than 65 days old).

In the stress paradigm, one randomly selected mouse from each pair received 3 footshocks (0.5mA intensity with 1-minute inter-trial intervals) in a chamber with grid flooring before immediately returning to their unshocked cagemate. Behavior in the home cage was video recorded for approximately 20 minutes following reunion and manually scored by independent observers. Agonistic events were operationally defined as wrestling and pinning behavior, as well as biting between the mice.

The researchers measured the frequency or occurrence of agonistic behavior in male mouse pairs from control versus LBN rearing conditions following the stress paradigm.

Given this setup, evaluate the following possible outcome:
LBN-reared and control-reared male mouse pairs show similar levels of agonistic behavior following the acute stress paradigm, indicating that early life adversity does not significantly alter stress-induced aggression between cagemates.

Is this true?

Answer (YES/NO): NO